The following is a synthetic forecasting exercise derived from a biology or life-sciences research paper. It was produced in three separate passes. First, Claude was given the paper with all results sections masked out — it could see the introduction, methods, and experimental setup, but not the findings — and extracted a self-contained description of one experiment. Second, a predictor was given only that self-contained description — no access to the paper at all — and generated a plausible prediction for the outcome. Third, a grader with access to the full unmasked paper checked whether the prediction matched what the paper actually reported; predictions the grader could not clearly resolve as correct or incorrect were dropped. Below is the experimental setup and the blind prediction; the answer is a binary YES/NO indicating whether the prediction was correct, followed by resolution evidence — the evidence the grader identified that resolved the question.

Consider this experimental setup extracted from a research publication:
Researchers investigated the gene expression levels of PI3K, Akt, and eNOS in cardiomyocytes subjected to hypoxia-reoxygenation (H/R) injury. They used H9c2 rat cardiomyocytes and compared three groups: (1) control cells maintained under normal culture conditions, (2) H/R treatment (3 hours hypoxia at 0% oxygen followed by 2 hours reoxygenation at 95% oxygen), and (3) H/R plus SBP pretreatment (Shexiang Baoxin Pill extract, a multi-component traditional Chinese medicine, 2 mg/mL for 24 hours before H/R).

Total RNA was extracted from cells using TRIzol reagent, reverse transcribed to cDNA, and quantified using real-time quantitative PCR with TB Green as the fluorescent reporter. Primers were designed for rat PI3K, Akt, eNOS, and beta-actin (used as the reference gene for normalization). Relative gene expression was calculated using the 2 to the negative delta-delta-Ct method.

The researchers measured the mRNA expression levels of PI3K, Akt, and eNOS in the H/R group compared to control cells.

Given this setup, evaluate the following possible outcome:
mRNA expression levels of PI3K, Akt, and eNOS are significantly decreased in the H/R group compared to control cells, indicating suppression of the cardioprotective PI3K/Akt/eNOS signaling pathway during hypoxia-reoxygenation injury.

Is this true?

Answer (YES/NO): NO